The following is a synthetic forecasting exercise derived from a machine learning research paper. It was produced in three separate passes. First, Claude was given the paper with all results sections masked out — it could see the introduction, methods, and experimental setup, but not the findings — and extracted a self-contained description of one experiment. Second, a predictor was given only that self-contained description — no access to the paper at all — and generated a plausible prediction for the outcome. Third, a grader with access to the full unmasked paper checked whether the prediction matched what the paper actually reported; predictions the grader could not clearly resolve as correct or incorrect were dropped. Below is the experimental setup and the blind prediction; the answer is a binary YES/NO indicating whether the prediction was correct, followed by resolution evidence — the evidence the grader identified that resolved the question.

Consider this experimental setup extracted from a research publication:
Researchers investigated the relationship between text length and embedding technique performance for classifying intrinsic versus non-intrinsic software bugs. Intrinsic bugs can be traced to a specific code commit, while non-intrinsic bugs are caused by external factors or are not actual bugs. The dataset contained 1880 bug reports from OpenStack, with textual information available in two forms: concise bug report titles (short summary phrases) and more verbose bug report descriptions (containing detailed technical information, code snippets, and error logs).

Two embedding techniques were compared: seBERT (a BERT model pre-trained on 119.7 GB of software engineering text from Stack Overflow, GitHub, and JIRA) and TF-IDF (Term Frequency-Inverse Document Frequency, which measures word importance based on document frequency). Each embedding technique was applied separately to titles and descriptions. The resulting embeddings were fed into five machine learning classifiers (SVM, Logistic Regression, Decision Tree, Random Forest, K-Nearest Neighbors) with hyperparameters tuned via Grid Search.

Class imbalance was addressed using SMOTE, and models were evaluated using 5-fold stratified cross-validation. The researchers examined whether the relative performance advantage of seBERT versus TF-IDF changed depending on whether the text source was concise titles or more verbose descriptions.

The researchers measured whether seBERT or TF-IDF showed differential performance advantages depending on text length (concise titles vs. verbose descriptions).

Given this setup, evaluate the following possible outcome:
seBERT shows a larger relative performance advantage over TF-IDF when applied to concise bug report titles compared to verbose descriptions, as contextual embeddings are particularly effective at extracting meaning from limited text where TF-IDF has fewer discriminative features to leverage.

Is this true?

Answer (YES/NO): NO